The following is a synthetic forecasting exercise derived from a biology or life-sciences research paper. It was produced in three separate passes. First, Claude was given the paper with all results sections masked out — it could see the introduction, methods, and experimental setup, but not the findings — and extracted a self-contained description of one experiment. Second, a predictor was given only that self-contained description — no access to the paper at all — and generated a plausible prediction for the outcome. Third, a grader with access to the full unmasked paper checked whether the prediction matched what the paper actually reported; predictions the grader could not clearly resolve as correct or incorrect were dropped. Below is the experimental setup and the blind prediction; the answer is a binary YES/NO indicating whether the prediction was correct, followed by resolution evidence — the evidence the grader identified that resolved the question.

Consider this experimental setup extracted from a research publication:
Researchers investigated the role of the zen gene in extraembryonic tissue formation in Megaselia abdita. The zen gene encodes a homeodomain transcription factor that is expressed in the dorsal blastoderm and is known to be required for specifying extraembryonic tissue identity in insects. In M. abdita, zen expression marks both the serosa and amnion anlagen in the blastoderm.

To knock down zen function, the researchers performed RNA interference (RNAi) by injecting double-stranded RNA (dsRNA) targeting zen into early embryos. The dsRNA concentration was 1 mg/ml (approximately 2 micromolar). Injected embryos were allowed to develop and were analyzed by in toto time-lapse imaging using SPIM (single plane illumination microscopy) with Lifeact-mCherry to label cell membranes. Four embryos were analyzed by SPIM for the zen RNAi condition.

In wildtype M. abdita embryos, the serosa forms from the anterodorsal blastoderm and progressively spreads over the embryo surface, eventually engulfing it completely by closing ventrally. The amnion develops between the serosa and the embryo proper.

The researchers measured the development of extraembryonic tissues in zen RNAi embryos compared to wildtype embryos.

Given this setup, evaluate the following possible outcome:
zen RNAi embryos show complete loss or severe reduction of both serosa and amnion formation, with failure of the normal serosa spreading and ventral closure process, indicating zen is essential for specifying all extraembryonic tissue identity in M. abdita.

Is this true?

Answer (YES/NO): NO